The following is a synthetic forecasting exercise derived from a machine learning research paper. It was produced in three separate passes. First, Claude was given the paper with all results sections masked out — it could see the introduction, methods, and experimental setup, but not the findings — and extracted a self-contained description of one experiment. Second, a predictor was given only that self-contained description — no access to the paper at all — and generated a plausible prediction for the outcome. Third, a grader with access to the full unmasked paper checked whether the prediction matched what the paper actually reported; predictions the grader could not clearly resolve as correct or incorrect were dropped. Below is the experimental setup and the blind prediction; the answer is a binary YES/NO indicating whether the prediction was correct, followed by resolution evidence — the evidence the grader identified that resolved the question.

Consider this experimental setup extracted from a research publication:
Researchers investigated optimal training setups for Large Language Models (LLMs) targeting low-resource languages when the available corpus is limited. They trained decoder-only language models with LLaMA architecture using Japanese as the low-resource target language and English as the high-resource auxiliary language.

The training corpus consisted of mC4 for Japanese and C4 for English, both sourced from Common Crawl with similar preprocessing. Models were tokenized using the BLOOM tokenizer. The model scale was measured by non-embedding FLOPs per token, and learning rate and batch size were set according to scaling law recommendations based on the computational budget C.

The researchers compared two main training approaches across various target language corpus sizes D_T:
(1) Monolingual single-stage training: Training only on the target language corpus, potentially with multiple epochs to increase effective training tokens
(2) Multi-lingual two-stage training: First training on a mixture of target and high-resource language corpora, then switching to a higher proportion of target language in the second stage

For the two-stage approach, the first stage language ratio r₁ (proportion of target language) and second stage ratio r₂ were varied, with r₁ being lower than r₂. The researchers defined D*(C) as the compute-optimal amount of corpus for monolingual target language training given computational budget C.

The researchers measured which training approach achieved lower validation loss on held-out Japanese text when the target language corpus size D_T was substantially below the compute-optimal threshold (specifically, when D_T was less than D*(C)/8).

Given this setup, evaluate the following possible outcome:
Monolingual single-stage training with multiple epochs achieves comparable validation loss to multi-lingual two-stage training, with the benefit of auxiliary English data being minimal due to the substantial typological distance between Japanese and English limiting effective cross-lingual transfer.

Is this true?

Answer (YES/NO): NO